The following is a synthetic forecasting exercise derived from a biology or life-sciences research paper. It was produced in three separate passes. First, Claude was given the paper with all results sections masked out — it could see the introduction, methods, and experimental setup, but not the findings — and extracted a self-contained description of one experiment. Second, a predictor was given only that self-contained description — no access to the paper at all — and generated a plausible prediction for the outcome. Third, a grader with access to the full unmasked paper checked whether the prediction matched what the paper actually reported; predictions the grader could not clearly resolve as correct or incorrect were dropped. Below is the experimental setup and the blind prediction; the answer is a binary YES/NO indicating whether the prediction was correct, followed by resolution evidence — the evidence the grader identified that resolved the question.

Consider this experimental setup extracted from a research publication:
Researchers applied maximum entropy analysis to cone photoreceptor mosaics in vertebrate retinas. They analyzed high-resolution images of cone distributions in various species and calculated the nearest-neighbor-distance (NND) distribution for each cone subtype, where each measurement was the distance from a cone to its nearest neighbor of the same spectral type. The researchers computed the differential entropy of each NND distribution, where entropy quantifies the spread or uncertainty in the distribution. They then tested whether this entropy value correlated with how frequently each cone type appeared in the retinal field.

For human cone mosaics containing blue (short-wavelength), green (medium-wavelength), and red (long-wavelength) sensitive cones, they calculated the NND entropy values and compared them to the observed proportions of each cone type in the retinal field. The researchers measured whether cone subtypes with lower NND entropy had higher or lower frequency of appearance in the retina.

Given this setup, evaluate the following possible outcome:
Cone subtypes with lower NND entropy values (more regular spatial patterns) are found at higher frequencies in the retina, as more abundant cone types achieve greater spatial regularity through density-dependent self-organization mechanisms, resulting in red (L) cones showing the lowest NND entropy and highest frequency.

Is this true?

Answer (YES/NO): NO